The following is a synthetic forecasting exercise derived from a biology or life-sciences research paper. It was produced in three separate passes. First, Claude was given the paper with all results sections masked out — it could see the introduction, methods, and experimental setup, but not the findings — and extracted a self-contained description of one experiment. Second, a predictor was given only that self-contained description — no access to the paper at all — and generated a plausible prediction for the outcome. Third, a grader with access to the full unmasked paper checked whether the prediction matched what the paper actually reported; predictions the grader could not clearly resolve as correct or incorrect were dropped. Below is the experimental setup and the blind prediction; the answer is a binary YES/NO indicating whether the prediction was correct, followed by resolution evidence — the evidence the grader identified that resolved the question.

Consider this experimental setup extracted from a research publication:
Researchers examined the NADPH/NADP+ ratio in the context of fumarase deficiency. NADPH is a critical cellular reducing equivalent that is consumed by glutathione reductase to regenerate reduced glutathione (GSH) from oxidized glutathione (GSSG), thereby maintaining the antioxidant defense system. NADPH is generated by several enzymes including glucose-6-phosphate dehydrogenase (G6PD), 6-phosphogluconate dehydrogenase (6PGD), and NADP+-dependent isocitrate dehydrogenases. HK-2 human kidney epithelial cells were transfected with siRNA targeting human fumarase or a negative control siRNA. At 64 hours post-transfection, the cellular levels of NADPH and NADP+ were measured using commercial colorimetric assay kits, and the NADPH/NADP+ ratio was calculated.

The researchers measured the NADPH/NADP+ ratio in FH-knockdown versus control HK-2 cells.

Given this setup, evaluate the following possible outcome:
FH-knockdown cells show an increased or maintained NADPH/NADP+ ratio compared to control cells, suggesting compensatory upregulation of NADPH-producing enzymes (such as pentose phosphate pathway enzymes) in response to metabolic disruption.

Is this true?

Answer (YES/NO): YES